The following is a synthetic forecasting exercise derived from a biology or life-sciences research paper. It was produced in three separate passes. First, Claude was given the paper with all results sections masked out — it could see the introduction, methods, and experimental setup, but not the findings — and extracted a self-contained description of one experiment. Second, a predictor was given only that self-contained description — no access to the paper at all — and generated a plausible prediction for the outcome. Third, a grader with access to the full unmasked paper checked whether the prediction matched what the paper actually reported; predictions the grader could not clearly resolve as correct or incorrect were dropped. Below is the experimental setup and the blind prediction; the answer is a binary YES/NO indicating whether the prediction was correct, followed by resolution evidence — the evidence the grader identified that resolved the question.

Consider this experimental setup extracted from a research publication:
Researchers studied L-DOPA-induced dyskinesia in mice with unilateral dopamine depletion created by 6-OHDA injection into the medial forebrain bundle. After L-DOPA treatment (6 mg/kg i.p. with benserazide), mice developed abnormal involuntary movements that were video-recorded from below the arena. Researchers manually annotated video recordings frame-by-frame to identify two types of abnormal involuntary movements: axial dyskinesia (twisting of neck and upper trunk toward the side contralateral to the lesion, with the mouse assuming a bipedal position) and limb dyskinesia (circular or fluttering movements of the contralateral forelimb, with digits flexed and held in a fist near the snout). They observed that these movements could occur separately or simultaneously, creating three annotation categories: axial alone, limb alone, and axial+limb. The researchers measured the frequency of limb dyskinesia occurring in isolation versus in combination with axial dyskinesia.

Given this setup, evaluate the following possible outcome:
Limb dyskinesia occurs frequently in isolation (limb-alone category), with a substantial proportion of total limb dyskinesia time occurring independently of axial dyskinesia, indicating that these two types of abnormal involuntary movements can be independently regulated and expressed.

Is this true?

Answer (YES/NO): NO